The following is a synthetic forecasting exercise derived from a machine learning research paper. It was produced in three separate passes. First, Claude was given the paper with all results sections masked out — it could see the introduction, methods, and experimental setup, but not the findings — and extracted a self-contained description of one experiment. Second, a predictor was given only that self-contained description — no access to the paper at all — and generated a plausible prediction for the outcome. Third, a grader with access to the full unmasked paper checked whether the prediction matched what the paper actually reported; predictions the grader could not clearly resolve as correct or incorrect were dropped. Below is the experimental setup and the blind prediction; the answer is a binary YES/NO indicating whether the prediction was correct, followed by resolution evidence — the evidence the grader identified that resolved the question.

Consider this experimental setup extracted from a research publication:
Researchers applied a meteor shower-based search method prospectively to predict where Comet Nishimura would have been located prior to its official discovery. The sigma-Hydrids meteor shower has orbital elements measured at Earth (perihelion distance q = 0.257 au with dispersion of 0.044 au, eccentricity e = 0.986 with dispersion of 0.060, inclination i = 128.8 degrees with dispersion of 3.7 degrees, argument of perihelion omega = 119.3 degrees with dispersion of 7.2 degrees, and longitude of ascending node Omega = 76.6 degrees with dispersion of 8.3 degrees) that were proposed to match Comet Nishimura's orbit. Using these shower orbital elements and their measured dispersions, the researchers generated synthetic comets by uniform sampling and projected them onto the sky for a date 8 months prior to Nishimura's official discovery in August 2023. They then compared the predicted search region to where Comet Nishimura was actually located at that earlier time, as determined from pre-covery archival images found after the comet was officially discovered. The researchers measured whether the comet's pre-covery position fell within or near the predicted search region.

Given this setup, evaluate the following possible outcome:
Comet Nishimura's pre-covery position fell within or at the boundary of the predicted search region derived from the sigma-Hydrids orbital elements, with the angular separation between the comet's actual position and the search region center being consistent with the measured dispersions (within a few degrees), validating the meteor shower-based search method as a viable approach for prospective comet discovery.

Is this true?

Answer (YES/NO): YES